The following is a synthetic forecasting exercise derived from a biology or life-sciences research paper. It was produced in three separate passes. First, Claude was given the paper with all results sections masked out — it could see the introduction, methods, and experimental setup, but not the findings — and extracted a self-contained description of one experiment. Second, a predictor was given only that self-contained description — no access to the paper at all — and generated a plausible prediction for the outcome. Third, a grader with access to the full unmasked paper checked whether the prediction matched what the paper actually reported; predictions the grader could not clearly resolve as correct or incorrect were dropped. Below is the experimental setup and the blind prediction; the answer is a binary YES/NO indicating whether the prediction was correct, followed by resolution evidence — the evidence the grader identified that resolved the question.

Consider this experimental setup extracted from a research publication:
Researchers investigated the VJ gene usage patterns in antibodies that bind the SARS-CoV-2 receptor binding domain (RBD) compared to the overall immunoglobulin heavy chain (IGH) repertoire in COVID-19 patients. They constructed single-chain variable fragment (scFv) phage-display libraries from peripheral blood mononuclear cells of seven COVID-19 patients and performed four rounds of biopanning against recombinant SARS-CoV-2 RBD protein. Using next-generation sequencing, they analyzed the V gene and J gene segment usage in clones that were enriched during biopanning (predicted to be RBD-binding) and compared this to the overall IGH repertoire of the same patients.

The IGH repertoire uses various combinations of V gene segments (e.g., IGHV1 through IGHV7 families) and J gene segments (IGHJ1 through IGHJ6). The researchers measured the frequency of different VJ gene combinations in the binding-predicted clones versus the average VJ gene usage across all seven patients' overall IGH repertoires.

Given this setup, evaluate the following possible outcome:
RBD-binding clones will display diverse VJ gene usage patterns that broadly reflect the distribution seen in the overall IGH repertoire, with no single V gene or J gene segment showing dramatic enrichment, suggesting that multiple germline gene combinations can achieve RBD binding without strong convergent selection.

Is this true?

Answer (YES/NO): NO